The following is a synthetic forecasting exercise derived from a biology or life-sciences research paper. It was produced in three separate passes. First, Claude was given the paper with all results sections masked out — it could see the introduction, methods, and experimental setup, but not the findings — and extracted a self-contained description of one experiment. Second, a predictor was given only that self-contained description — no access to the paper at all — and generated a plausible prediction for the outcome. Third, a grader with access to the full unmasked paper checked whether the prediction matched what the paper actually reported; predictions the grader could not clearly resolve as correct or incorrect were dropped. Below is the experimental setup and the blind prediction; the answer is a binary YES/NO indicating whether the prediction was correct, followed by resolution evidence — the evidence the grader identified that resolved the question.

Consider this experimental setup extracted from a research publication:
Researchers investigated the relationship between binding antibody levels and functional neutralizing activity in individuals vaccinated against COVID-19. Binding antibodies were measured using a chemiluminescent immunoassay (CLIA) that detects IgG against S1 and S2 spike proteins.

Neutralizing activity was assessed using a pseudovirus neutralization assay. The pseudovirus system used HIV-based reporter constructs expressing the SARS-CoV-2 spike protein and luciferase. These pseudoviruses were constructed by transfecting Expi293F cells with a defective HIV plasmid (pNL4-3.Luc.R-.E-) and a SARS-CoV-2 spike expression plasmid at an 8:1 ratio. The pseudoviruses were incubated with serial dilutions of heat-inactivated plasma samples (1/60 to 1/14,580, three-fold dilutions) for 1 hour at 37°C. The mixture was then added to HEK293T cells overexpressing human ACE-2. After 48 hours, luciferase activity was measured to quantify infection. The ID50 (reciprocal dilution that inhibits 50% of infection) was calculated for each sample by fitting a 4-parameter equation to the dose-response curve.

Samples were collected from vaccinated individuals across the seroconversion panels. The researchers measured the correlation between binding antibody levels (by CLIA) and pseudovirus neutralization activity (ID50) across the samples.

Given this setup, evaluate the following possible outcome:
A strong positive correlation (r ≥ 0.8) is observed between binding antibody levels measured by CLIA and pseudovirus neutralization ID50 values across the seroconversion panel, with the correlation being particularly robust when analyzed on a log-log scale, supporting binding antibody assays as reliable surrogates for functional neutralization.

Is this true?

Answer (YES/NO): NO